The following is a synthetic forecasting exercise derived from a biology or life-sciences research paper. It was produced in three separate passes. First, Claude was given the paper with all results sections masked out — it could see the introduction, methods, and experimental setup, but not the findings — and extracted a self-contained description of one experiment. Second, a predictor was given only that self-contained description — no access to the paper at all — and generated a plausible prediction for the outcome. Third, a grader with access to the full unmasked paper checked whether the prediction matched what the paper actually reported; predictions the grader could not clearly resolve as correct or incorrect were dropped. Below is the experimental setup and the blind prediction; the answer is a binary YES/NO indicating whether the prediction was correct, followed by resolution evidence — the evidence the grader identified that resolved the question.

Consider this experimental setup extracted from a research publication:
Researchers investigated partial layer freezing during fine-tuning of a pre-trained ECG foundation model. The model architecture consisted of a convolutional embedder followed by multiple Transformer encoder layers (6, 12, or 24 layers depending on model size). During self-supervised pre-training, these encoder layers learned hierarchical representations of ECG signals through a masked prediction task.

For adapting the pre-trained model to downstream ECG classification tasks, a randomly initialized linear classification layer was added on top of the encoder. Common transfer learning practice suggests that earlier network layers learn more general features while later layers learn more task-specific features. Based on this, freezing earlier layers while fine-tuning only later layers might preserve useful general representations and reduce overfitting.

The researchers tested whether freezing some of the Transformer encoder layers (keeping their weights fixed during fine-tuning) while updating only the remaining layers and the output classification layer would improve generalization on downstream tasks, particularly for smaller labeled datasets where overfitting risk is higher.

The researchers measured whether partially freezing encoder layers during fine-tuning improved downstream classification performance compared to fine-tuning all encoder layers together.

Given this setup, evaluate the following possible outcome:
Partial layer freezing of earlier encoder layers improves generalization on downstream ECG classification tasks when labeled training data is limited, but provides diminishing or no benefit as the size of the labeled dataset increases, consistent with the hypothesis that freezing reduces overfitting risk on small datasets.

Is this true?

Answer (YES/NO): NO